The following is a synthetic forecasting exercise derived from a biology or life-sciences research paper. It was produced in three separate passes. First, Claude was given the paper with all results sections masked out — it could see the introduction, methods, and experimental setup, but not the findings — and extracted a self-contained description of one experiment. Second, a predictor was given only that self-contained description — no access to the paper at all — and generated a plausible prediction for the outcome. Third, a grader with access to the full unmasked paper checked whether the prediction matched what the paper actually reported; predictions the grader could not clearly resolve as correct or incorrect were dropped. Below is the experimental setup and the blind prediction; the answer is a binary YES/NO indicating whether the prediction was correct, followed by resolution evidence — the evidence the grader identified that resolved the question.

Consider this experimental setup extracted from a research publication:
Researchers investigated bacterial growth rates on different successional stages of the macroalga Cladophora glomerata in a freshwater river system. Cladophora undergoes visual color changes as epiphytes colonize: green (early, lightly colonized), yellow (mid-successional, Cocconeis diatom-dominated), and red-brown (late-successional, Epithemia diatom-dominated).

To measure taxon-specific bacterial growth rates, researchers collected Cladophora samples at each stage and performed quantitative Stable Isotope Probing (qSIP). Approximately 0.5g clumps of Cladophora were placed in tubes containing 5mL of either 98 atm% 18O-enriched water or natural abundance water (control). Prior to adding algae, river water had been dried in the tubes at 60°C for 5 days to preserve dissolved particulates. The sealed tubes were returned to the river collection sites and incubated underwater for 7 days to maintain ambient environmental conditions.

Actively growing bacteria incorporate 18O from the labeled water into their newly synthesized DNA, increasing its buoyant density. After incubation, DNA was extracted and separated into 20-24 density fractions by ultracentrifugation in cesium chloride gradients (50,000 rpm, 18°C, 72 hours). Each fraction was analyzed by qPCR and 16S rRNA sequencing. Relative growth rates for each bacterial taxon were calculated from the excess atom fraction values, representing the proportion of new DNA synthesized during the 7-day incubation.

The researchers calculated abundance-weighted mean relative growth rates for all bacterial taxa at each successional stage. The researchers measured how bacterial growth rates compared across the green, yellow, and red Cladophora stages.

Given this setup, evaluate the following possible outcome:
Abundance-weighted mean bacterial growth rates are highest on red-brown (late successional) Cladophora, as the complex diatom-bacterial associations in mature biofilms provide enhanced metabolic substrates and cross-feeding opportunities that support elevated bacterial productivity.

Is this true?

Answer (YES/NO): NO